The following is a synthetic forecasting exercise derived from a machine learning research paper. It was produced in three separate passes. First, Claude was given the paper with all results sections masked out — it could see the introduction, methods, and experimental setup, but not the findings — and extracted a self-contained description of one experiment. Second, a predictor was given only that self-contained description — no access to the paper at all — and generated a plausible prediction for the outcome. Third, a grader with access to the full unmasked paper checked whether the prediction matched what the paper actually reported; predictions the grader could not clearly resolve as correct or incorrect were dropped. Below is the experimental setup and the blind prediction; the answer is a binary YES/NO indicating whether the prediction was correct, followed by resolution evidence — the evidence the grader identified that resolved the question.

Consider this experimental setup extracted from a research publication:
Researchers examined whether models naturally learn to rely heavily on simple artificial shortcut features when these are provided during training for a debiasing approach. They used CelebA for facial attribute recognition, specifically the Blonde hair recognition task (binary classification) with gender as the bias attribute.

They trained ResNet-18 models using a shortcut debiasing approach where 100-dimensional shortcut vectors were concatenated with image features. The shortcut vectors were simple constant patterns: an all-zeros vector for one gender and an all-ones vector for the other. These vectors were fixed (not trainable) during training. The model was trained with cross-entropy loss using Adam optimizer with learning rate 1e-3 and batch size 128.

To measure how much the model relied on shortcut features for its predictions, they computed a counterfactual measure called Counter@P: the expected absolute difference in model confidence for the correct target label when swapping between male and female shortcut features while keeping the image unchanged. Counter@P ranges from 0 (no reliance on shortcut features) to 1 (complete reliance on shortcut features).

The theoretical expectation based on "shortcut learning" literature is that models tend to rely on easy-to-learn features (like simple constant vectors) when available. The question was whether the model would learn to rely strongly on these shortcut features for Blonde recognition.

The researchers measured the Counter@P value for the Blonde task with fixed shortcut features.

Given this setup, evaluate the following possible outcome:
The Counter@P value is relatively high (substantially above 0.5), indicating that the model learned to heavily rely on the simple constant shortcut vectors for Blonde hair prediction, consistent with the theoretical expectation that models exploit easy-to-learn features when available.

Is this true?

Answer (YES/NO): NO